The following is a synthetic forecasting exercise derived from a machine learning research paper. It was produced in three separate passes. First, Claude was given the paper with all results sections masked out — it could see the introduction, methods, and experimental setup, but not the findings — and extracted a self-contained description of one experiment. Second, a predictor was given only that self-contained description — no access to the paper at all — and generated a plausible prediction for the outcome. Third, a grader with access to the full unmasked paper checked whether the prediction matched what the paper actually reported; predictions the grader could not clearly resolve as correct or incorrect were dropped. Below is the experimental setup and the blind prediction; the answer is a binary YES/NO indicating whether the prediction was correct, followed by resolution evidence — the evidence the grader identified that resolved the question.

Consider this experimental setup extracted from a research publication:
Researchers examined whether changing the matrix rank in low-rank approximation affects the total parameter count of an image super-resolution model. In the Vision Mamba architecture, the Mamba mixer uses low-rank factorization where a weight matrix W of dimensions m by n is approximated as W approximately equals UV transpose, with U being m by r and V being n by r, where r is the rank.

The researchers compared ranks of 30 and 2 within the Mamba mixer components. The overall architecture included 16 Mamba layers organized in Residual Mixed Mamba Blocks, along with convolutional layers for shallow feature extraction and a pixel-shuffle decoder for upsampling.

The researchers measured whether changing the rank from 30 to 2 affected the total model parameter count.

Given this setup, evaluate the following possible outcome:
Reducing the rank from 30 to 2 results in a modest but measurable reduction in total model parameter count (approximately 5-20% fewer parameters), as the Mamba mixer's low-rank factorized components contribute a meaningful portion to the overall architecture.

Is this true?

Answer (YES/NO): NO